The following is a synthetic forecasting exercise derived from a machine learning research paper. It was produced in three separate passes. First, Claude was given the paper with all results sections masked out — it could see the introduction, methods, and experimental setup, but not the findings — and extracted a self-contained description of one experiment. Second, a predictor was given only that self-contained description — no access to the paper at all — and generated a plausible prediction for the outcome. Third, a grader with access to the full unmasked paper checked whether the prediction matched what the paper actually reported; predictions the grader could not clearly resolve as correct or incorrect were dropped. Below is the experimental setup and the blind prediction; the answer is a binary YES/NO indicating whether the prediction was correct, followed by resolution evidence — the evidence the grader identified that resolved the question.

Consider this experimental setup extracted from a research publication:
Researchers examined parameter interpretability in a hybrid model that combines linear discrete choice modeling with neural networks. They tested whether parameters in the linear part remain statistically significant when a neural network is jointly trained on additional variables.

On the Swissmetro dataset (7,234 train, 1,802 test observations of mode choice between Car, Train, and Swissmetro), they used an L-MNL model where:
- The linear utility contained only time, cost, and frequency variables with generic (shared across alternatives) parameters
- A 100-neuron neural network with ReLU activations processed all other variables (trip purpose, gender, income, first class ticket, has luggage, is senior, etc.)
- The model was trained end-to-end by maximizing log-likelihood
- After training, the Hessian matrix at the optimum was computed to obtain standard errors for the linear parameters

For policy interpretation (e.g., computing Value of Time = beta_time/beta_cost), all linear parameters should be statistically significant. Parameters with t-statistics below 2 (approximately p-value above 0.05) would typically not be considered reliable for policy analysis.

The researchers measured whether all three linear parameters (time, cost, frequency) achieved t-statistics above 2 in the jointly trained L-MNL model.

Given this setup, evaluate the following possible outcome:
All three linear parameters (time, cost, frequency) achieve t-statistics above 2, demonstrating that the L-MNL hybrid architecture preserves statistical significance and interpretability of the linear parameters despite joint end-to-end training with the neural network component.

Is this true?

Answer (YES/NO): YES